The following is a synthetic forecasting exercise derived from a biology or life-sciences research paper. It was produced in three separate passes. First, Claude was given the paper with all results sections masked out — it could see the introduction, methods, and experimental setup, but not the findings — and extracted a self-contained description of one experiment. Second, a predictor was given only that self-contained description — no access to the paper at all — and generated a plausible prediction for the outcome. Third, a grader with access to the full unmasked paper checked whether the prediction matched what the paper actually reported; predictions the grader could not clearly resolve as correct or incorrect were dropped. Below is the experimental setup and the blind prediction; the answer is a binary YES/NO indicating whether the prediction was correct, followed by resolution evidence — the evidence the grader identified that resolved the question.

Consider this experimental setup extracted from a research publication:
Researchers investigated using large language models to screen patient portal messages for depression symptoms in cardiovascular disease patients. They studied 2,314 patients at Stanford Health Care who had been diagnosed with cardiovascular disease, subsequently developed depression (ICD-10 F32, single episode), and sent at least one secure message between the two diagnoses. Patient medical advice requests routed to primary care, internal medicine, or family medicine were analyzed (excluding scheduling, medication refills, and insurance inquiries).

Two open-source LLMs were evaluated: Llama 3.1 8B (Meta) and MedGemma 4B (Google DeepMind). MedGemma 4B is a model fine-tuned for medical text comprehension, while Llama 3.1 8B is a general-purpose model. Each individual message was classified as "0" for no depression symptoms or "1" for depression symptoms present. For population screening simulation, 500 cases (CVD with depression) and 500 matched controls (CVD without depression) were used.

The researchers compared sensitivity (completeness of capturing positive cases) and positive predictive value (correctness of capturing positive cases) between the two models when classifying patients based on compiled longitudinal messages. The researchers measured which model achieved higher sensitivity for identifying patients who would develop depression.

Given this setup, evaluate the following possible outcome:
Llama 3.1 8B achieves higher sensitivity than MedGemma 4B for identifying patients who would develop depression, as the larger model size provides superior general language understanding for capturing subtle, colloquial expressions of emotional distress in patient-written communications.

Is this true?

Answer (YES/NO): YES